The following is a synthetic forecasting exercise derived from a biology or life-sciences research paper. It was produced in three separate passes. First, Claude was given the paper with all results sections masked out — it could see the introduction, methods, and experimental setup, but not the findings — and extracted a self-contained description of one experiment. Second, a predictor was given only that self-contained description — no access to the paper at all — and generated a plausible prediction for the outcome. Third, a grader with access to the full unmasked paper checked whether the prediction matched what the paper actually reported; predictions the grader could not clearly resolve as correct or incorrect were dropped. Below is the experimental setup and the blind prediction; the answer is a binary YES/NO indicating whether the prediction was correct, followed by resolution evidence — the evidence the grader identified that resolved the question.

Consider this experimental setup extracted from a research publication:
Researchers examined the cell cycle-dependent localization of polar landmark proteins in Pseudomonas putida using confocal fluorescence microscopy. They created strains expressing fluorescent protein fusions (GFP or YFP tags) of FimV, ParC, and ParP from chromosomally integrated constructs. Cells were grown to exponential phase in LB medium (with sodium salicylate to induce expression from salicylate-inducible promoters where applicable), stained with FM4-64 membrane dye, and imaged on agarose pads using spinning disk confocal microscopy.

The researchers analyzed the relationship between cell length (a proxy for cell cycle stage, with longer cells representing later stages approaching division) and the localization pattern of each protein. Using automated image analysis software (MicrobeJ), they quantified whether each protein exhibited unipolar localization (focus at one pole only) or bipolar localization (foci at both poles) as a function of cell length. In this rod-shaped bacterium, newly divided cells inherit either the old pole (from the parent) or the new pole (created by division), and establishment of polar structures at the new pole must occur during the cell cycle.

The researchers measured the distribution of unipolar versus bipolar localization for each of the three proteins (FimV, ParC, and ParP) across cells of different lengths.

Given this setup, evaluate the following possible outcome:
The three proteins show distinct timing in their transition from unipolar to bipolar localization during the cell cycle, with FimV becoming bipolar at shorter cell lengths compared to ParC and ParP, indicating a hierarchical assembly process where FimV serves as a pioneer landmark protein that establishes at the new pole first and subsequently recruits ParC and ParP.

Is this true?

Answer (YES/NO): YES